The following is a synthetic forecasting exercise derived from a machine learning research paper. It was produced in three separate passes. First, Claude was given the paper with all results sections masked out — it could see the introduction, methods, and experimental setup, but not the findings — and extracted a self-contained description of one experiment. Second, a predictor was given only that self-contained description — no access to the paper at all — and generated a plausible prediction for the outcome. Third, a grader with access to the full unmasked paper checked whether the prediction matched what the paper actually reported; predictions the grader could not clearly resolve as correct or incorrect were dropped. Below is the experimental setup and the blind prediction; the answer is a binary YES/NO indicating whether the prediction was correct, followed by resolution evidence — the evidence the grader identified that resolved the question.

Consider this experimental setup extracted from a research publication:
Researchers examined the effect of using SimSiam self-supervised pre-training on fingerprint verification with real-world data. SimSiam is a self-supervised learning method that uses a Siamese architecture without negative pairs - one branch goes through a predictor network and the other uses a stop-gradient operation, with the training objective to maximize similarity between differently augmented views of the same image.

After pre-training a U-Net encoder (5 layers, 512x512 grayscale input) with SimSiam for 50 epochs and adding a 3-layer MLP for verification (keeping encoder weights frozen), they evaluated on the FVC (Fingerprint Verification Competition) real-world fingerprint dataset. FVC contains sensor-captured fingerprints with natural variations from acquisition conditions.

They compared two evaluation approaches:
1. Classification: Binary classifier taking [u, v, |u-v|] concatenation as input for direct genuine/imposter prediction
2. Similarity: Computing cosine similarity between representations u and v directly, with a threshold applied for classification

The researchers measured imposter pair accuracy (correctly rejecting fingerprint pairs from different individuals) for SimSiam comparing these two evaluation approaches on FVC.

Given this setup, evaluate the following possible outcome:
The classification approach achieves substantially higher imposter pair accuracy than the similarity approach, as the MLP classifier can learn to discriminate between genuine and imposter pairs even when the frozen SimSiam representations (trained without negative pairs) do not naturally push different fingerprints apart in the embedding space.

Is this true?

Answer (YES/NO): YES